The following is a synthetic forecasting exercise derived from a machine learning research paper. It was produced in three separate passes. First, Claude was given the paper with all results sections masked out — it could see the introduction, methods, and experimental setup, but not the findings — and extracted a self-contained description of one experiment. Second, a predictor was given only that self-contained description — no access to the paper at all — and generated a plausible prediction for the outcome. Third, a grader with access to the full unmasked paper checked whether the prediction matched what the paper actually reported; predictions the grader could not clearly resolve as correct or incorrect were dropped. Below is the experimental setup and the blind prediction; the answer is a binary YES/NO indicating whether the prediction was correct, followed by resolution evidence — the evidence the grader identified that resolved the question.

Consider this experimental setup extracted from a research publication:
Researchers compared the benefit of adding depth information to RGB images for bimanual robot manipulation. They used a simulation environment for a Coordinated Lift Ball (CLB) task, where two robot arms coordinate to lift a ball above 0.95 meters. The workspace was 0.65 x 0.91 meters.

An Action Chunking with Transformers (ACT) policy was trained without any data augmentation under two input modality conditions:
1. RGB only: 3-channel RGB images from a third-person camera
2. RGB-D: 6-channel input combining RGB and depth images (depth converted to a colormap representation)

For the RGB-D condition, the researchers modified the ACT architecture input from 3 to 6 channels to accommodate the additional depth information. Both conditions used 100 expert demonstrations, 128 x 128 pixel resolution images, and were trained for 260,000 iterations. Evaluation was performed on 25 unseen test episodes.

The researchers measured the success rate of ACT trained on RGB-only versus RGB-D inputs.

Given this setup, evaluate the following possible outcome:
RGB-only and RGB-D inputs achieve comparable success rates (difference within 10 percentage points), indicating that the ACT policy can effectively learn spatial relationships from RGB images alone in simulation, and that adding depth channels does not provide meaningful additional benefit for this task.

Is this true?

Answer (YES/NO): NO